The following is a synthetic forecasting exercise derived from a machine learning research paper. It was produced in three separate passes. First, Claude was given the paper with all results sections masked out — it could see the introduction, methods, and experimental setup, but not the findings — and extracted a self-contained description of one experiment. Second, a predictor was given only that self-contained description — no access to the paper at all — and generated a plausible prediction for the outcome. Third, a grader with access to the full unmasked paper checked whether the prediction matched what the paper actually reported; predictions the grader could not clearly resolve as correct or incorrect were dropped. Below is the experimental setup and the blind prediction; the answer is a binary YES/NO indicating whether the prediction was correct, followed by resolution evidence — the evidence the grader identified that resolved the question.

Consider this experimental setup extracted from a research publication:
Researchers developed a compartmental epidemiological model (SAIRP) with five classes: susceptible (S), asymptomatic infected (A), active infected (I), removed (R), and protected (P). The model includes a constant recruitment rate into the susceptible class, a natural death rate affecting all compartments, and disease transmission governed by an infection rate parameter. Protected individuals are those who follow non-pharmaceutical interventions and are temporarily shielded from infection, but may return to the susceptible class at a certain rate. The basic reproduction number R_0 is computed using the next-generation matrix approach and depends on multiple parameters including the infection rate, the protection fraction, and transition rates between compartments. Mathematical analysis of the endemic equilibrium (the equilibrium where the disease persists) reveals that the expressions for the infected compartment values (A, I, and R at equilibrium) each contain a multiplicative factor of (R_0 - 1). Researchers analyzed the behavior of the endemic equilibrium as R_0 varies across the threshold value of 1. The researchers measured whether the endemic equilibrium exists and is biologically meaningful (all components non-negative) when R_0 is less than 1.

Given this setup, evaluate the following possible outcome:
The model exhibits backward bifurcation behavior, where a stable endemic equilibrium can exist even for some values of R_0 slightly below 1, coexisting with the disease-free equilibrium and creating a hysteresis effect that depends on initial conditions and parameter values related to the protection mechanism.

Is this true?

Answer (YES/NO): NO